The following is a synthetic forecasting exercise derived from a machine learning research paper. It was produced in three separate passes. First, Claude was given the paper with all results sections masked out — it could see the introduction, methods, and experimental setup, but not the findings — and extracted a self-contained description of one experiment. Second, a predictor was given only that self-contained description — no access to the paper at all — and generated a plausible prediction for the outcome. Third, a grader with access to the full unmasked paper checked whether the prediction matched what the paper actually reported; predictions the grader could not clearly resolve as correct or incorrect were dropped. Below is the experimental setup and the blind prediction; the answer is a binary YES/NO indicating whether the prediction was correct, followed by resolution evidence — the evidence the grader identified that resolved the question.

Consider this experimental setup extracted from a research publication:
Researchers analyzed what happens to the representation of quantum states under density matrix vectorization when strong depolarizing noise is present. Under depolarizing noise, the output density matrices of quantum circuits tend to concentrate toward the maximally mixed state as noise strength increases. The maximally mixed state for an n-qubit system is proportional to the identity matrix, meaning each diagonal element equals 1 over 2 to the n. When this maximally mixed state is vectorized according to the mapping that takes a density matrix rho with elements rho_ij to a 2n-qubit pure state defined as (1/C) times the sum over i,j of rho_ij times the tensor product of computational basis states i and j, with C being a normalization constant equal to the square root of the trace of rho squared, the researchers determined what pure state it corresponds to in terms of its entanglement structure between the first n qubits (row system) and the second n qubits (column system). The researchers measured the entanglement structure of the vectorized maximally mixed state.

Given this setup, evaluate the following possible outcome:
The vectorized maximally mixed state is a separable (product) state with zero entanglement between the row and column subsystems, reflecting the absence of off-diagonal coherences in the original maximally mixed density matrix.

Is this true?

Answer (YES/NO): NO